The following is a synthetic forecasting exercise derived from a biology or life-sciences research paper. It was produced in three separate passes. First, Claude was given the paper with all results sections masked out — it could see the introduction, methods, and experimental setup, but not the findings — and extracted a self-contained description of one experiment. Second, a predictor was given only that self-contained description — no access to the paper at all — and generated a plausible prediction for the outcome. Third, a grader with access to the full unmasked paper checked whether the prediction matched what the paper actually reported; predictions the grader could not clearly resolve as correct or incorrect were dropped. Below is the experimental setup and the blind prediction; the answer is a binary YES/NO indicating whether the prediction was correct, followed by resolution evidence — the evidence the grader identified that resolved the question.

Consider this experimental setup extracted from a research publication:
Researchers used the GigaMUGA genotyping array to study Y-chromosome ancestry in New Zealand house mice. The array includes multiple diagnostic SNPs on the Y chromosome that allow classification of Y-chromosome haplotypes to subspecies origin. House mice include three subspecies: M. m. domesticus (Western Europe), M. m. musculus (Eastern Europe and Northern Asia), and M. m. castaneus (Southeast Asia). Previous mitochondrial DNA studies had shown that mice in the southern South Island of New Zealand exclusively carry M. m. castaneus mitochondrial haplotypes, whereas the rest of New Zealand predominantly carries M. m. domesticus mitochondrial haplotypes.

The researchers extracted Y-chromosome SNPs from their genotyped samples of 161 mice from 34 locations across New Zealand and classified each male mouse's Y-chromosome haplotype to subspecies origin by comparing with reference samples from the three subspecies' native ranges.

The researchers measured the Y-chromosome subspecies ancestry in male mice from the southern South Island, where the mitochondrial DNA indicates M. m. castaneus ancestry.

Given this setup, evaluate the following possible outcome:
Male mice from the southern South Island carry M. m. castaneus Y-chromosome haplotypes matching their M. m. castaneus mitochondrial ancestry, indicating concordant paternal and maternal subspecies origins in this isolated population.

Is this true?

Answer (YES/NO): NO